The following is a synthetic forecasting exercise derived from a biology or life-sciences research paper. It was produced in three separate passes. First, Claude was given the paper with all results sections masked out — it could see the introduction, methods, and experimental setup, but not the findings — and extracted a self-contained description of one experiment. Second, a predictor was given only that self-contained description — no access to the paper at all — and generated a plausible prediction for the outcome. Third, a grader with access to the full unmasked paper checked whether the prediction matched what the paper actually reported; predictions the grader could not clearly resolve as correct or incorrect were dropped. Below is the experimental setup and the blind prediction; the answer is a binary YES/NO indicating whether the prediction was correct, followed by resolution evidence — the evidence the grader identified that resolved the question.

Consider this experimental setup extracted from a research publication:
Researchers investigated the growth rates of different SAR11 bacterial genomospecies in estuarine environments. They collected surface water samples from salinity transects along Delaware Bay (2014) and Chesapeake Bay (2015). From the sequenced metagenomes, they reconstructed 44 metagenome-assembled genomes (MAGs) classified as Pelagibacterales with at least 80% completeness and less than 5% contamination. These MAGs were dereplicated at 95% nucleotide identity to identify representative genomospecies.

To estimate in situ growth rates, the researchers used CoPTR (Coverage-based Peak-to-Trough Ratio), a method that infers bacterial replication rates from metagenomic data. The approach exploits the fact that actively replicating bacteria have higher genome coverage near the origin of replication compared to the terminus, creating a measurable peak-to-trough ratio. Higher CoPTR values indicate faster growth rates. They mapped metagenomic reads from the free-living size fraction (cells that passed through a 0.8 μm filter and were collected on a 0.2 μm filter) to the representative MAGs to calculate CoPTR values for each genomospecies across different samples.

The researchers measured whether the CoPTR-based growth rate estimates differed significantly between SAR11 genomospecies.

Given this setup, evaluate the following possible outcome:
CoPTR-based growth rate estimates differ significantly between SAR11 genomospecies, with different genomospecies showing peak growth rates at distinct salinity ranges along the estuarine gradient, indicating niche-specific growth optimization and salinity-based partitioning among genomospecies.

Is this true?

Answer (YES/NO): NO